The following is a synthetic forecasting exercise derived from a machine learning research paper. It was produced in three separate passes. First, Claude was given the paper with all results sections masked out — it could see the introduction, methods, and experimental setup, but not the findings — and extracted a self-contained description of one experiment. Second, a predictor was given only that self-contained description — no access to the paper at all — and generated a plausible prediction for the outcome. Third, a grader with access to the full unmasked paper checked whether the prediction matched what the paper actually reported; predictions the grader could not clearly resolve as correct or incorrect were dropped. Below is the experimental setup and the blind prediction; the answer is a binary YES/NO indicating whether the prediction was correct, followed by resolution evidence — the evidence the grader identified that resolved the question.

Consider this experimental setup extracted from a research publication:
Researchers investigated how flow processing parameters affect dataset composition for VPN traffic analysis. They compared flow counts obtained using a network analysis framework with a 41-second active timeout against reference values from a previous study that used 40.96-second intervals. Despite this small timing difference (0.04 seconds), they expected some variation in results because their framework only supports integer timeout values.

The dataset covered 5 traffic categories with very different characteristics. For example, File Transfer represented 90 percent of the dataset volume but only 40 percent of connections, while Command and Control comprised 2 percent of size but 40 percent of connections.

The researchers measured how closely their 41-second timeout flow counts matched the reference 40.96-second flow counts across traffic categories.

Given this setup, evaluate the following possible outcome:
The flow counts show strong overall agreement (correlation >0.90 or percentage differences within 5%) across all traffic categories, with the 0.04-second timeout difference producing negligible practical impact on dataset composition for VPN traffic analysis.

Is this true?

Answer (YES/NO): NO